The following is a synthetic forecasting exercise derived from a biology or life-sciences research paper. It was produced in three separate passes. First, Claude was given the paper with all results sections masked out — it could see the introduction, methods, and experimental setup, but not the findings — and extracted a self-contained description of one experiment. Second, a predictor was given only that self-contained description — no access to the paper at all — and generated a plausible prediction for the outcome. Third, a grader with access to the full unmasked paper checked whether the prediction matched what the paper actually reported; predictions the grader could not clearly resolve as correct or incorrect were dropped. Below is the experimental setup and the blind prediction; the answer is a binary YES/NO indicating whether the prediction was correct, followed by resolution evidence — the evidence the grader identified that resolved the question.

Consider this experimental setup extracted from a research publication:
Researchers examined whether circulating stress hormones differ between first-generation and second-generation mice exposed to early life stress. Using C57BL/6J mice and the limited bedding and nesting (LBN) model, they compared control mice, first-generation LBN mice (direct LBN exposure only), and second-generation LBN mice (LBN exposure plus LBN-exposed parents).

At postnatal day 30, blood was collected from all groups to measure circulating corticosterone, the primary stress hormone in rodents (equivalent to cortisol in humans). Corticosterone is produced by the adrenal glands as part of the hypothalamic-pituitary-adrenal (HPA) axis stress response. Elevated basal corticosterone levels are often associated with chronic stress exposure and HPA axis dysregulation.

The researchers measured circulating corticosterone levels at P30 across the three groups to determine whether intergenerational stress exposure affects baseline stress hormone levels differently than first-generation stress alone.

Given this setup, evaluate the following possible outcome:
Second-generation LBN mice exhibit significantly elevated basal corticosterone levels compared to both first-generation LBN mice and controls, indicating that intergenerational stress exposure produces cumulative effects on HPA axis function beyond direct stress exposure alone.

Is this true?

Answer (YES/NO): NO